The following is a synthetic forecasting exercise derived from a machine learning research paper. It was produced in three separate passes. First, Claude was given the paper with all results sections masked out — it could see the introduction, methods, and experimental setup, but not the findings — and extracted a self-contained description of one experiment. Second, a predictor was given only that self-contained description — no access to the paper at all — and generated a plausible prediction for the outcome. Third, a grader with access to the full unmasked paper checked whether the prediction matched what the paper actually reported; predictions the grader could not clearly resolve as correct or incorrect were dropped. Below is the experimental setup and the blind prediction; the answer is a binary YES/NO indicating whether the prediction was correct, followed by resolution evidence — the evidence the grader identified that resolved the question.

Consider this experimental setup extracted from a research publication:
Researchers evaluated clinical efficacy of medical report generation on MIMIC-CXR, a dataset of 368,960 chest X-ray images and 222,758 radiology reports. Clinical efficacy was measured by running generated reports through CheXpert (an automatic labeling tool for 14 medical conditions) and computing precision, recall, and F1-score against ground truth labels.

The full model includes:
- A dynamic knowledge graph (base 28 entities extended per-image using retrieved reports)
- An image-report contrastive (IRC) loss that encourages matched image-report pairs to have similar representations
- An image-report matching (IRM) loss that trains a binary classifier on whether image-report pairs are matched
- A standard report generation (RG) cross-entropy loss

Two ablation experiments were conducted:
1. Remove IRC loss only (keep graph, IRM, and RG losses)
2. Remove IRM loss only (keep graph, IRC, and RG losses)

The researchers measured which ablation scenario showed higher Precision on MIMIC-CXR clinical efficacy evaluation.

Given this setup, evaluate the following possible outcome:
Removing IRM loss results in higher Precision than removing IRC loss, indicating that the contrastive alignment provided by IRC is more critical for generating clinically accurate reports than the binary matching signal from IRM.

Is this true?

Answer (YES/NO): YES